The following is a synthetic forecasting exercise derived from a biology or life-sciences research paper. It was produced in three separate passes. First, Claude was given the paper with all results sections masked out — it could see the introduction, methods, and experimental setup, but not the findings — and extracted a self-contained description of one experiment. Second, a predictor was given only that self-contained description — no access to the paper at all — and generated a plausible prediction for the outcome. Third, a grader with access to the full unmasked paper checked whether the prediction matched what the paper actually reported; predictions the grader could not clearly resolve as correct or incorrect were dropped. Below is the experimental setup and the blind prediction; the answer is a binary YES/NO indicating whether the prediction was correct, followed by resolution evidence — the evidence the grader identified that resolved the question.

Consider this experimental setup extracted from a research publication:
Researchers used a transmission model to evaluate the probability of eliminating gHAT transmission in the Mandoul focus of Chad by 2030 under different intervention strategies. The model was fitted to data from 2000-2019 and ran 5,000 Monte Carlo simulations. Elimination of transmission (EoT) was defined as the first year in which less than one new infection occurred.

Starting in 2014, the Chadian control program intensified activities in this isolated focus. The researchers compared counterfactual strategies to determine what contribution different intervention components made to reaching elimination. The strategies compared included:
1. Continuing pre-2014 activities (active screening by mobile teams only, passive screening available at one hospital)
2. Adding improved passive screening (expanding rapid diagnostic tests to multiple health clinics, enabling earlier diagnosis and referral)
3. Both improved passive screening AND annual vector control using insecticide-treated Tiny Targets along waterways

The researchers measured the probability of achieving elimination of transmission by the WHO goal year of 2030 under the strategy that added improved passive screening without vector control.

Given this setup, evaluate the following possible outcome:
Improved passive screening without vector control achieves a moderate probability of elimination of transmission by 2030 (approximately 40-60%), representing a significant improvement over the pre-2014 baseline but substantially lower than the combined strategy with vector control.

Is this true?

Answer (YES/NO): NO